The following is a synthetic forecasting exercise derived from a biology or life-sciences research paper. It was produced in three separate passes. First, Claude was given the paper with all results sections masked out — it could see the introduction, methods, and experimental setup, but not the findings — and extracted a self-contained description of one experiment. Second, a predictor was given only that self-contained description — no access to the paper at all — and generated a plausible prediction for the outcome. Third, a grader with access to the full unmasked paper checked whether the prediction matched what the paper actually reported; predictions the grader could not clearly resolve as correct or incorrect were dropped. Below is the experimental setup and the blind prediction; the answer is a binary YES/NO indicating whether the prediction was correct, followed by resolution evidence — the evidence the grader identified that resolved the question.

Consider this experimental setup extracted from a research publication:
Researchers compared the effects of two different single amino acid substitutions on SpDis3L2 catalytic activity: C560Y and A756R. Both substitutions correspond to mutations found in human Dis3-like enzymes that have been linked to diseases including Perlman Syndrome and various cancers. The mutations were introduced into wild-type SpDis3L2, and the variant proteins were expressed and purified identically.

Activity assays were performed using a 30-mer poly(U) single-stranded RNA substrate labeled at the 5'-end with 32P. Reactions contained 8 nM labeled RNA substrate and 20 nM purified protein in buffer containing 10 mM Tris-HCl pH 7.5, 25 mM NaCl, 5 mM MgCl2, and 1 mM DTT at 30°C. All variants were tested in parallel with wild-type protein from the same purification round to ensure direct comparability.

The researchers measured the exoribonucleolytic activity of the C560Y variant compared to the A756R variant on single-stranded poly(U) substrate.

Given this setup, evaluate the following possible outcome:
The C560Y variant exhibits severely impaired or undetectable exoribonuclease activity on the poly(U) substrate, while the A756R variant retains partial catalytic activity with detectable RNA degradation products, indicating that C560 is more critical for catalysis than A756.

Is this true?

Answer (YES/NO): NO